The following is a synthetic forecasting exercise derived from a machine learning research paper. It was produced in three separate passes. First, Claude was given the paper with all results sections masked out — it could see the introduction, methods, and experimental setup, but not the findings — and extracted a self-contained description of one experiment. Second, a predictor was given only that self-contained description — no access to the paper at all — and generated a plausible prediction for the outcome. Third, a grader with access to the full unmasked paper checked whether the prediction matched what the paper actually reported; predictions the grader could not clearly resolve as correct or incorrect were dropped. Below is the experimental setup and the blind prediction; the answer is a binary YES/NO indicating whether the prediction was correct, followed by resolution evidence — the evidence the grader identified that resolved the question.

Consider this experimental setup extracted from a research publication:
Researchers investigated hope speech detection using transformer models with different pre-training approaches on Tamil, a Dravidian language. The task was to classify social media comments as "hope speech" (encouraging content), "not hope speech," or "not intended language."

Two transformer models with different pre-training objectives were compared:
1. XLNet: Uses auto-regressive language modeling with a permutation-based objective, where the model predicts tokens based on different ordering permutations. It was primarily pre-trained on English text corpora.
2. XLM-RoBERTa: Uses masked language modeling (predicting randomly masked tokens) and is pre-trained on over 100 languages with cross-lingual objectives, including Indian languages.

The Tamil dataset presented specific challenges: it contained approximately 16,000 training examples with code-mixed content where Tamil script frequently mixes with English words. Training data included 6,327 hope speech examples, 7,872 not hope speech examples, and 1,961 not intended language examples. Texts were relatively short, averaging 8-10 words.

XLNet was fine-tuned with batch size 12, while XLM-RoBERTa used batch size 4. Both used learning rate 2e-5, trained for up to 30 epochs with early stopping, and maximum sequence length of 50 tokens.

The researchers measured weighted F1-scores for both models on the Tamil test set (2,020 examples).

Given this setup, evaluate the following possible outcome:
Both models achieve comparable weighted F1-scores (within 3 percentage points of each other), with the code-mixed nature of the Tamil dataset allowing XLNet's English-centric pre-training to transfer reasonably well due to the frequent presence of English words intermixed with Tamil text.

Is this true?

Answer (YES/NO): NO